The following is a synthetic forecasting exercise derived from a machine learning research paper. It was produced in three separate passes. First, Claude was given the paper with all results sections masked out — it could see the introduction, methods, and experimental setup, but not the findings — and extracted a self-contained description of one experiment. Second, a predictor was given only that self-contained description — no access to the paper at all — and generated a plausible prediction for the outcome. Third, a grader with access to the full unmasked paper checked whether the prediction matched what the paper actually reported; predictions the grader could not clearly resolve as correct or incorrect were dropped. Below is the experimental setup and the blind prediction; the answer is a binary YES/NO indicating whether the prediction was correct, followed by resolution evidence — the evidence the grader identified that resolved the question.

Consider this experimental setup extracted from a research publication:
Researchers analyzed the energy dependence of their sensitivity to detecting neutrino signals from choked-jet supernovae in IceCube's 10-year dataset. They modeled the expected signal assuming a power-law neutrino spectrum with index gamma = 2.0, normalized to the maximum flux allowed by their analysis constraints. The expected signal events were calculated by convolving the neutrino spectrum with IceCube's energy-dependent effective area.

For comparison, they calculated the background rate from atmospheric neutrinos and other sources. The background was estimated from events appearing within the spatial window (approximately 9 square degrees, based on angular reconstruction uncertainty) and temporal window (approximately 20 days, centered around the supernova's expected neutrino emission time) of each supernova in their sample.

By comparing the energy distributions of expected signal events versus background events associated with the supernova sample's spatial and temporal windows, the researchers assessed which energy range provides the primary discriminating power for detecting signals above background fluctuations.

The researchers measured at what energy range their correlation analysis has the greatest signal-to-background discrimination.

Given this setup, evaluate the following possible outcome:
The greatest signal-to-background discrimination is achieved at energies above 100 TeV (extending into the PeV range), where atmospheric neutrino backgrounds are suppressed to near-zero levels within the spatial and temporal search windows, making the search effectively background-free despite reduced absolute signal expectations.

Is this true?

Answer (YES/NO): NO